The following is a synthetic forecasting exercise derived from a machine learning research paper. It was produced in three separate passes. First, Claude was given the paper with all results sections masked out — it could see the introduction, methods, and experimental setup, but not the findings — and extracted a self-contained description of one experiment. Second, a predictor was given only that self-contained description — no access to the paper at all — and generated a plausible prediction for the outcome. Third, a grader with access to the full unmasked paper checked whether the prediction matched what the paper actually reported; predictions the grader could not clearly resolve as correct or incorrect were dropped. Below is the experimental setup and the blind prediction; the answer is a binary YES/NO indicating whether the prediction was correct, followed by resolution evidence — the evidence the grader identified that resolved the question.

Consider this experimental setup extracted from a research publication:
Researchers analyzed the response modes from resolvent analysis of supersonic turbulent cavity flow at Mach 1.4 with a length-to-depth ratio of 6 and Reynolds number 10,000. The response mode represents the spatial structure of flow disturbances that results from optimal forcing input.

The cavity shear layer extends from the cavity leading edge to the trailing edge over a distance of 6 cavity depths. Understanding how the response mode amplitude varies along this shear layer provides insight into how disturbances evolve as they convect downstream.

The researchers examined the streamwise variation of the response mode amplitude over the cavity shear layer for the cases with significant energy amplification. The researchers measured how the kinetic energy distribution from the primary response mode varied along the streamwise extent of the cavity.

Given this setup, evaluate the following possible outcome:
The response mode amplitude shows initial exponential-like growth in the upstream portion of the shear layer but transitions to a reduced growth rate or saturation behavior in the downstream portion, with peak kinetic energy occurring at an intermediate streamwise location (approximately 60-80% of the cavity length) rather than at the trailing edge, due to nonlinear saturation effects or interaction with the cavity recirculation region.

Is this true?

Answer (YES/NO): NO